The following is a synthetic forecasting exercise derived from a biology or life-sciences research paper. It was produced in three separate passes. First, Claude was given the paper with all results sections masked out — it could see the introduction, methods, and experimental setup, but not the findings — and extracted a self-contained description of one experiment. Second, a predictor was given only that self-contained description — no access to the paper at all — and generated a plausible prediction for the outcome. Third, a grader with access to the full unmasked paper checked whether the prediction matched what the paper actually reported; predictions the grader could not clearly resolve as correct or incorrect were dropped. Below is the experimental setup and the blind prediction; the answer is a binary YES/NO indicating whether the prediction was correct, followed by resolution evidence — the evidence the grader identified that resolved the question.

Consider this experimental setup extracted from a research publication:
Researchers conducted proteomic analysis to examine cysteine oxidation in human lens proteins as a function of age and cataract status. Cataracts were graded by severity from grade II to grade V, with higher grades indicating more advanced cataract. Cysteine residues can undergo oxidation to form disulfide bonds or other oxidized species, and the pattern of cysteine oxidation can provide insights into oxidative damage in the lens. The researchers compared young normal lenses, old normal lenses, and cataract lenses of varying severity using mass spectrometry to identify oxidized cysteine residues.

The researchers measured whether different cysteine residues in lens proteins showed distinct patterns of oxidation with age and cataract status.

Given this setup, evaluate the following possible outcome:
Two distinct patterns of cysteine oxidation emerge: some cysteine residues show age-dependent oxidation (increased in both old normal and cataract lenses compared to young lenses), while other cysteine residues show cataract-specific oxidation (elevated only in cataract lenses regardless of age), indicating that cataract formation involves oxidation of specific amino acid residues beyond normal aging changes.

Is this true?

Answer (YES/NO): NO